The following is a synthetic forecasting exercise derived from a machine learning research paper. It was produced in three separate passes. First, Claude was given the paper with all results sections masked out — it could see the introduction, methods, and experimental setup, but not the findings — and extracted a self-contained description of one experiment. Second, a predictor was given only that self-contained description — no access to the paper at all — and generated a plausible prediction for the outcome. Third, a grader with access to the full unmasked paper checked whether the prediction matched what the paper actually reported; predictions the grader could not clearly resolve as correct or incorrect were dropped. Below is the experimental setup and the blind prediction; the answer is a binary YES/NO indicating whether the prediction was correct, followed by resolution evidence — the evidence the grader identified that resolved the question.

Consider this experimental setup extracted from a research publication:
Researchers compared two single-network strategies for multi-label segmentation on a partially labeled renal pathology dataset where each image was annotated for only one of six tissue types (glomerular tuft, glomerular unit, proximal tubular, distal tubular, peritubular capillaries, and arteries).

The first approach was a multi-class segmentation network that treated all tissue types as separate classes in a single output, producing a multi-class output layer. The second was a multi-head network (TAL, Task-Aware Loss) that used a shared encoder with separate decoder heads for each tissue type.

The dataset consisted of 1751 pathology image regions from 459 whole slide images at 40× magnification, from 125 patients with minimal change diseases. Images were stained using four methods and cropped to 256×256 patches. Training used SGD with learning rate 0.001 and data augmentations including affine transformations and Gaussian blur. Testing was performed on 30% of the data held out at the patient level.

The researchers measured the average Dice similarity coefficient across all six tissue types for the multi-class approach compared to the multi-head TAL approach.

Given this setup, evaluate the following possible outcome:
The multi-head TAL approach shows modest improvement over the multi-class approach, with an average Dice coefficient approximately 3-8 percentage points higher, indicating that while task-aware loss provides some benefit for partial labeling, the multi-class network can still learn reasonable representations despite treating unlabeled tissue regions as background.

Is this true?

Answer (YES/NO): NO